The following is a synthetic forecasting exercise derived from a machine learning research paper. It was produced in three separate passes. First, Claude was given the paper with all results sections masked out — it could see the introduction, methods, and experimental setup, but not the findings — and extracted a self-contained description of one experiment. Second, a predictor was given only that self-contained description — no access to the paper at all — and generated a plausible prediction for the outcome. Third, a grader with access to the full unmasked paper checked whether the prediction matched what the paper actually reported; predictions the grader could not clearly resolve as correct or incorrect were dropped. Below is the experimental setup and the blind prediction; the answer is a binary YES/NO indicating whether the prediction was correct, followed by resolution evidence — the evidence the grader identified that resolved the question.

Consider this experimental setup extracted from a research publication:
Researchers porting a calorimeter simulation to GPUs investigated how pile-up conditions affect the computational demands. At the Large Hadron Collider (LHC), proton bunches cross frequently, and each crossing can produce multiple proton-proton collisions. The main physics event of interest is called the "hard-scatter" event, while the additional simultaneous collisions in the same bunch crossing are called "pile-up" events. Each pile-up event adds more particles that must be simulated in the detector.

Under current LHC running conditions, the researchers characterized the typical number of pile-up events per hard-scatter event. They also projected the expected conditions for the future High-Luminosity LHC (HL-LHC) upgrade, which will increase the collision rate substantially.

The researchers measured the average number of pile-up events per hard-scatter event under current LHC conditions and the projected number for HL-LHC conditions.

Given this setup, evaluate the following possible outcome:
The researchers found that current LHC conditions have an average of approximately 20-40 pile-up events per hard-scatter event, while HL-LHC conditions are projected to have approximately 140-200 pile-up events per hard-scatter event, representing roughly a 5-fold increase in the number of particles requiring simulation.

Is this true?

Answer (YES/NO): NO